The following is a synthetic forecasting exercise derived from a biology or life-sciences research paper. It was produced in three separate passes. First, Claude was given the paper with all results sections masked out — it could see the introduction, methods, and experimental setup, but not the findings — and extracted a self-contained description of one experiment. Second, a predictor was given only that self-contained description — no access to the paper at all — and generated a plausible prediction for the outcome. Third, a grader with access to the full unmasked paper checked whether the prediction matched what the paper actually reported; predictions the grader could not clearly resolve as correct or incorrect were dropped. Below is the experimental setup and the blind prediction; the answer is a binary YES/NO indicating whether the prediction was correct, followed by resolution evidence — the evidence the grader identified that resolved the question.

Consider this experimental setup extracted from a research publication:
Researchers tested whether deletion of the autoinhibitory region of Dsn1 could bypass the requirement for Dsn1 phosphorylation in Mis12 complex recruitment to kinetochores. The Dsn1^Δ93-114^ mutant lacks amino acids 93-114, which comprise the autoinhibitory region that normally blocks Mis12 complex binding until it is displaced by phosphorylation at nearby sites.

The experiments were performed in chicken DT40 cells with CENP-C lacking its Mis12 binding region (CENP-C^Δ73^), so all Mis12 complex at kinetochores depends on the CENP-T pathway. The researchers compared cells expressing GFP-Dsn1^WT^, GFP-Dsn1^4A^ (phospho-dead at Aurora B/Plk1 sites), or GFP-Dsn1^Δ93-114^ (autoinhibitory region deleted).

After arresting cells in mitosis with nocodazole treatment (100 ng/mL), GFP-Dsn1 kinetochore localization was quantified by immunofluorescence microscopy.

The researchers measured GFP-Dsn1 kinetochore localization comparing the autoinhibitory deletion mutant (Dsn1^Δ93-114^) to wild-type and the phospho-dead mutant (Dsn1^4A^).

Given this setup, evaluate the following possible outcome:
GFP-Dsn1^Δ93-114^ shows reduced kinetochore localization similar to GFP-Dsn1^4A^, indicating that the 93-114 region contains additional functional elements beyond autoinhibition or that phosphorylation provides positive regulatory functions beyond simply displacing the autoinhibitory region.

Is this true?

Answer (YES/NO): NO